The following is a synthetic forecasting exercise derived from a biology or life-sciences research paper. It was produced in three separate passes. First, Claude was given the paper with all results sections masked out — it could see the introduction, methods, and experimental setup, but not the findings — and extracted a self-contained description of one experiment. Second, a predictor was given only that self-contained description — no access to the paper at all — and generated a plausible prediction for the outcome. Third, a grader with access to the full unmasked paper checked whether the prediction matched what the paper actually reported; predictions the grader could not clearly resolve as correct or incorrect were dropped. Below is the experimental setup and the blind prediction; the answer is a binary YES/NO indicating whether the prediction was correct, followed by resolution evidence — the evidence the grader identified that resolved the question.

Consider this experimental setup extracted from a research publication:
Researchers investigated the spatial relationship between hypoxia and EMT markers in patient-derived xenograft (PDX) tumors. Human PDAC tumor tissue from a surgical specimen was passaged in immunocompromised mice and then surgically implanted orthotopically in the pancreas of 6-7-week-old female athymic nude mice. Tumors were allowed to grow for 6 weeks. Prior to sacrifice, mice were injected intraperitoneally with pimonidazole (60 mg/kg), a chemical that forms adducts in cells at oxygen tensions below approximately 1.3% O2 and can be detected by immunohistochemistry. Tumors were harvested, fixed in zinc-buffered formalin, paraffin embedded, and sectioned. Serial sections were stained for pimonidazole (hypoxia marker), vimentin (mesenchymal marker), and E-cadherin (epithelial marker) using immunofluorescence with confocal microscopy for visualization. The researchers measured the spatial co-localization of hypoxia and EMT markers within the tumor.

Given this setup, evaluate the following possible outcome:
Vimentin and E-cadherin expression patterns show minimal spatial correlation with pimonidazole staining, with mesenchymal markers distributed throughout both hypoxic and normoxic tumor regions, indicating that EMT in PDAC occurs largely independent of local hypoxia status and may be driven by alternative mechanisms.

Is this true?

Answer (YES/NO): NO